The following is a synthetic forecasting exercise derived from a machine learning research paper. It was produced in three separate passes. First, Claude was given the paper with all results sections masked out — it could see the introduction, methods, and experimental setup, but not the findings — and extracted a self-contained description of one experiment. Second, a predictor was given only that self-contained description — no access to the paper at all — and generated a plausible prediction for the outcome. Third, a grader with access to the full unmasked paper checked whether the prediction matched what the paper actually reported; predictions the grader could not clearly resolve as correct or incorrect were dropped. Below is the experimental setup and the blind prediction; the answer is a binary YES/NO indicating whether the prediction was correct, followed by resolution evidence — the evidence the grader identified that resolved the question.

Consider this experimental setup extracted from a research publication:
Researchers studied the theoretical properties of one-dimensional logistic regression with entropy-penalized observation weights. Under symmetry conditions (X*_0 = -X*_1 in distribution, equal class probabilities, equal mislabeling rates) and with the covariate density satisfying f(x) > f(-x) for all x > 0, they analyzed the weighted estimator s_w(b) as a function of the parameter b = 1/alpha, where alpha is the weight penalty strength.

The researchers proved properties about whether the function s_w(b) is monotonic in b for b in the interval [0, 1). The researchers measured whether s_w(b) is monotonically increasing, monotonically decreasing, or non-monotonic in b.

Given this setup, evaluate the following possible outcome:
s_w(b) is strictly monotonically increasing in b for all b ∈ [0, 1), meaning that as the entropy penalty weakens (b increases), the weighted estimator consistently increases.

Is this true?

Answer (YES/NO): YES